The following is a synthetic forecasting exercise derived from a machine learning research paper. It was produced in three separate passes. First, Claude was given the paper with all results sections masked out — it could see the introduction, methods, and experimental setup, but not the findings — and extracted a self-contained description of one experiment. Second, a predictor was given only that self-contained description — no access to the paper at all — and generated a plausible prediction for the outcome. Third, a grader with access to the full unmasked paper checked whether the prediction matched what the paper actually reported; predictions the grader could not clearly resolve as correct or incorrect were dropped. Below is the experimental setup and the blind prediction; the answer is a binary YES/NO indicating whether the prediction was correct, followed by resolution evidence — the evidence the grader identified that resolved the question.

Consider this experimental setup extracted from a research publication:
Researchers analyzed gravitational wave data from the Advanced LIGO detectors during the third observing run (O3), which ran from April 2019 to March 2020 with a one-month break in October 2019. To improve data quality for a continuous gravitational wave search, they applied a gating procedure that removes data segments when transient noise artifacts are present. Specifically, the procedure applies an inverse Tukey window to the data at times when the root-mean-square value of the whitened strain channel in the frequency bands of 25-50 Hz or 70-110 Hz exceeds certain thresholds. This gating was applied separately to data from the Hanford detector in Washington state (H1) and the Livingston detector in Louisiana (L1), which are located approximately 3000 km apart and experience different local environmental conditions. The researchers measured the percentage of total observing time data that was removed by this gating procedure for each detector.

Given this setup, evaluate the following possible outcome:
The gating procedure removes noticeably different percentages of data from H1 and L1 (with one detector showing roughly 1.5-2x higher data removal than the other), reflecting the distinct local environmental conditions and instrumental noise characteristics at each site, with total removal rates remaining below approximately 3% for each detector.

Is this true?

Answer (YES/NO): NO